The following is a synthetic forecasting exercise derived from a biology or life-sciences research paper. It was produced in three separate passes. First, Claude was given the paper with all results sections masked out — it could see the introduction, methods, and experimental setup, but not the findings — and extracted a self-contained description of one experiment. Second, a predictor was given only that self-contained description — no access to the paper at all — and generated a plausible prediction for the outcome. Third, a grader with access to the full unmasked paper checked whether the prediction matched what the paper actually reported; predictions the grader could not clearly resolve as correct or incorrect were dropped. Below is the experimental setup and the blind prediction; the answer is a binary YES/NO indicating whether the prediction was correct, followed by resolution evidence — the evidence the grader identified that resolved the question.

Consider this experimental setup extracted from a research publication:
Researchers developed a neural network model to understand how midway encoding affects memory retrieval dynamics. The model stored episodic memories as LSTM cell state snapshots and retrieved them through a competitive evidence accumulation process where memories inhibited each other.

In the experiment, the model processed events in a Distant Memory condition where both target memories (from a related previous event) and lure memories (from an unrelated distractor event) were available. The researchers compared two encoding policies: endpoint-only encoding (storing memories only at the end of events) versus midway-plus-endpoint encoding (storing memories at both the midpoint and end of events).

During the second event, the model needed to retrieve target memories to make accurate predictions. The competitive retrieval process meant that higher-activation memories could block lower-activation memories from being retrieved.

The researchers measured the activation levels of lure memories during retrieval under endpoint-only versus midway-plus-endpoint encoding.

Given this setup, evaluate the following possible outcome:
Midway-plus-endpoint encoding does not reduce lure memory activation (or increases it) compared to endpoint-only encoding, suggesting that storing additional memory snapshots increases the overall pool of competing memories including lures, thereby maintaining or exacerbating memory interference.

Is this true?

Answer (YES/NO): YES